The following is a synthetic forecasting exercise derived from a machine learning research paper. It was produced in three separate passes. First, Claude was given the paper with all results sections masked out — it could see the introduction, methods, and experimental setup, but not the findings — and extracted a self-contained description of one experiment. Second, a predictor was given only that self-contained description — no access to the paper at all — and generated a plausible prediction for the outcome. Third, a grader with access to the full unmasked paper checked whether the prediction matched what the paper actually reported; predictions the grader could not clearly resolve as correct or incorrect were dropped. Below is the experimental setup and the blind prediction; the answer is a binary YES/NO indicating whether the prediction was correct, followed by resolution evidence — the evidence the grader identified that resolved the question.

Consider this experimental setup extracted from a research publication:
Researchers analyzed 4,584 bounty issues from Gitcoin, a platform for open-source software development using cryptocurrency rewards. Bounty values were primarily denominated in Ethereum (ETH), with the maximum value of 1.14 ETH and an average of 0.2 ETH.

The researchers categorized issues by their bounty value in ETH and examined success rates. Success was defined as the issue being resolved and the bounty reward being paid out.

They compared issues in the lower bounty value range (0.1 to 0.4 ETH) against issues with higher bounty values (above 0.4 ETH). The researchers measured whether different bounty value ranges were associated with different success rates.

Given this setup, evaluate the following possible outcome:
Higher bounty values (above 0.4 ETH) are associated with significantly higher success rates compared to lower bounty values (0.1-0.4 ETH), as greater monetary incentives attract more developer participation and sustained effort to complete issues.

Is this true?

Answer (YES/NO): NO